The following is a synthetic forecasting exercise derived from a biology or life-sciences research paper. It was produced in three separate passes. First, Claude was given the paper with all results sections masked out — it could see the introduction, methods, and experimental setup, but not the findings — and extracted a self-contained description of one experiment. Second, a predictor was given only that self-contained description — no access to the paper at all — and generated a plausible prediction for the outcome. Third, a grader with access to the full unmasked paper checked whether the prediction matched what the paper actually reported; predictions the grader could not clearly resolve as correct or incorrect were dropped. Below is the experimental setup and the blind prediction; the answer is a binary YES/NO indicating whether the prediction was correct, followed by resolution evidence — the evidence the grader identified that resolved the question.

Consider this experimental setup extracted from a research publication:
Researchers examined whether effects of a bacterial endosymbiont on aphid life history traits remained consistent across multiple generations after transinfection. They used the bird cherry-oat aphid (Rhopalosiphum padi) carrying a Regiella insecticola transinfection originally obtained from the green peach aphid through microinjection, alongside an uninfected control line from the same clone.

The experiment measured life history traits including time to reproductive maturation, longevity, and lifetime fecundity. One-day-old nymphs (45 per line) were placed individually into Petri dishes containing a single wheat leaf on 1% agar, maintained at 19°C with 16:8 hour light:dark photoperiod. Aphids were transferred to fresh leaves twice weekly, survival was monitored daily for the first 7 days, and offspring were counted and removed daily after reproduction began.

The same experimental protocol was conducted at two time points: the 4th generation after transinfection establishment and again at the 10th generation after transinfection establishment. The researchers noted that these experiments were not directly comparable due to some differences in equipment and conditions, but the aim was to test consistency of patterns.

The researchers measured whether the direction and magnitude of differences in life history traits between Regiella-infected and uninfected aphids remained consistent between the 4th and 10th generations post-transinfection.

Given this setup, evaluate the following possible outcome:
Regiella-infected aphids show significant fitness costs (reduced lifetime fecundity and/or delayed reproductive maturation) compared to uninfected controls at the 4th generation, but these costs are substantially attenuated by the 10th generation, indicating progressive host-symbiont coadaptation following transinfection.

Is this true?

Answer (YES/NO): NO